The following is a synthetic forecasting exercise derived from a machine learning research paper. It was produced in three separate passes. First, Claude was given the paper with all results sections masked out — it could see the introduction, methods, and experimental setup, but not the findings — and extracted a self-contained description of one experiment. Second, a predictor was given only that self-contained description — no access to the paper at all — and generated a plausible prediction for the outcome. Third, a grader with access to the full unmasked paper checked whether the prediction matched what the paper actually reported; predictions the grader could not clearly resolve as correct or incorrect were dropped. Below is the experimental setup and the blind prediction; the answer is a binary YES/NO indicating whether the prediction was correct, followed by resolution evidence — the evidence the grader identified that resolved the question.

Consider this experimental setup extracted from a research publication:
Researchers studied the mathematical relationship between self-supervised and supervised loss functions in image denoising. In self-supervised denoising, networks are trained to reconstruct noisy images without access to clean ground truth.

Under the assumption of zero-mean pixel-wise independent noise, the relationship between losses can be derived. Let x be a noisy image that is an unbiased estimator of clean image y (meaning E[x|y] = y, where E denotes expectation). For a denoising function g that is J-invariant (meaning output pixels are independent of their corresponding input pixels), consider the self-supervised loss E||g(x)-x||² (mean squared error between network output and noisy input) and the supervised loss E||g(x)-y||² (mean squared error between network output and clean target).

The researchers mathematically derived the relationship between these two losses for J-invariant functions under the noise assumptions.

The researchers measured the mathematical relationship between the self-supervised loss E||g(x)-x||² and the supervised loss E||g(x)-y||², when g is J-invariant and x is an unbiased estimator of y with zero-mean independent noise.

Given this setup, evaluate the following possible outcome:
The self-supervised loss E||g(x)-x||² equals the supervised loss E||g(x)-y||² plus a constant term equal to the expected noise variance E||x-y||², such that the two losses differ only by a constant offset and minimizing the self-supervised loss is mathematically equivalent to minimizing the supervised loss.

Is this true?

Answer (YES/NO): YES